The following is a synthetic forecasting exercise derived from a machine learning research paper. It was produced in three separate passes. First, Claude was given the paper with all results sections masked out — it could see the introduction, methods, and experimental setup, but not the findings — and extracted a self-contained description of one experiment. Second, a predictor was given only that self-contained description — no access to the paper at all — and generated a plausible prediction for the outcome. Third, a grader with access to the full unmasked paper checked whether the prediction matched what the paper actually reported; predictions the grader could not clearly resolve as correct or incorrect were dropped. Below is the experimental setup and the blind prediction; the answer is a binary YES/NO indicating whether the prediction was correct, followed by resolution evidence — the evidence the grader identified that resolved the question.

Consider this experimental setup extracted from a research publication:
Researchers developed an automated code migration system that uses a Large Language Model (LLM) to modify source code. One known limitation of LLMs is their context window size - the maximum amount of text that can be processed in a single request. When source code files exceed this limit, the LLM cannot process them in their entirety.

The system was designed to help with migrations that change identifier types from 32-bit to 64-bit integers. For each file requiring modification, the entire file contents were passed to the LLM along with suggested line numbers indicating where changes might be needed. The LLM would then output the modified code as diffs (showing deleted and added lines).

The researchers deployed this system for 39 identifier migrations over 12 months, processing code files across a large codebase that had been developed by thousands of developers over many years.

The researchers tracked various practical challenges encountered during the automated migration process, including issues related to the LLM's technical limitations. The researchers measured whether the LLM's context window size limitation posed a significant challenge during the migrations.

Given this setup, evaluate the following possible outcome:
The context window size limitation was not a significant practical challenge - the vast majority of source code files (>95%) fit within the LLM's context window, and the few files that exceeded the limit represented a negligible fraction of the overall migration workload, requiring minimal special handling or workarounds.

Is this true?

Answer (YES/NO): NO